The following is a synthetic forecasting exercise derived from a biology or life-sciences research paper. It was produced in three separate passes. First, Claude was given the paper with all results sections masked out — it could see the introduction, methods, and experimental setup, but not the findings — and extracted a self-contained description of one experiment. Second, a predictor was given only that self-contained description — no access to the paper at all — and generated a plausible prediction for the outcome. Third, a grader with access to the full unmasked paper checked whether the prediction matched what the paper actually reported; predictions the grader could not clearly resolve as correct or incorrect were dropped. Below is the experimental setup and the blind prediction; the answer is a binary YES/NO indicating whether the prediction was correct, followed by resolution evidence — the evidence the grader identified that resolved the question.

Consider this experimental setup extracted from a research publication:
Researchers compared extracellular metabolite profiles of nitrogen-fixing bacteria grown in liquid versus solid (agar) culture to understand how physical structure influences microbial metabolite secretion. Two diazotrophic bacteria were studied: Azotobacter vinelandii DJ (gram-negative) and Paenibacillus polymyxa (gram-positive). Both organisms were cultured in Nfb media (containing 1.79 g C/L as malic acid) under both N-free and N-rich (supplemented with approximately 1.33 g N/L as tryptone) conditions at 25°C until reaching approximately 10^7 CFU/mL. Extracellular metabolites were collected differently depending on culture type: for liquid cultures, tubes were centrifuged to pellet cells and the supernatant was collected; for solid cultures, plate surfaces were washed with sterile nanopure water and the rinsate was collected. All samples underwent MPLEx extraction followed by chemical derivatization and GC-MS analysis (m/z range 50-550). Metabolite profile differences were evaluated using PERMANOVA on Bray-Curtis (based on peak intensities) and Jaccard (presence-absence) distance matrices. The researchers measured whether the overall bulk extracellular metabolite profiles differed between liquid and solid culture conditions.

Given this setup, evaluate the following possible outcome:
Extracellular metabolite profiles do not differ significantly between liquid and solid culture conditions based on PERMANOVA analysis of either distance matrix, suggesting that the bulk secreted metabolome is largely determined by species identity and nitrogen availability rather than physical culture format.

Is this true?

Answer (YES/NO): NO